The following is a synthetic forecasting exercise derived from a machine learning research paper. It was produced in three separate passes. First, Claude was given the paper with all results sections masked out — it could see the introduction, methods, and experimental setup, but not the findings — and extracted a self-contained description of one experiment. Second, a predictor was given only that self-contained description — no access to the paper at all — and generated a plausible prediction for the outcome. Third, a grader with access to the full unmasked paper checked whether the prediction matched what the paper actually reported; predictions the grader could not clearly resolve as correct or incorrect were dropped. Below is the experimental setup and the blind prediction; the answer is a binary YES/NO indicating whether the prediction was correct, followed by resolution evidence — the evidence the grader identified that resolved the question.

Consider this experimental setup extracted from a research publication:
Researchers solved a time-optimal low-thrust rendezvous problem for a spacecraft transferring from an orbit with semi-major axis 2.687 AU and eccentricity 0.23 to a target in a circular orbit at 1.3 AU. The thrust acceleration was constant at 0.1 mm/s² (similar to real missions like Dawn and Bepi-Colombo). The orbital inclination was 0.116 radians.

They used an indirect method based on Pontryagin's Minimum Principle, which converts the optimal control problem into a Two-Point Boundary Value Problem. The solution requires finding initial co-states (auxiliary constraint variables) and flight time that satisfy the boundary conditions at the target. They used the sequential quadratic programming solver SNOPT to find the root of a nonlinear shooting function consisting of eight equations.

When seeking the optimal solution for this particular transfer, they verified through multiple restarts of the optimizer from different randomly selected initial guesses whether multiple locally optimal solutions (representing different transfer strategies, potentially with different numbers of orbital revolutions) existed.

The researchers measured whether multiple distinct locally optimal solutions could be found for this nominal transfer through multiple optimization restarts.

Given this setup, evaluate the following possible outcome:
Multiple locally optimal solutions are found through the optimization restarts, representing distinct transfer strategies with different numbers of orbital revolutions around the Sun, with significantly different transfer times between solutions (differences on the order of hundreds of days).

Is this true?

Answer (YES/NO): NO